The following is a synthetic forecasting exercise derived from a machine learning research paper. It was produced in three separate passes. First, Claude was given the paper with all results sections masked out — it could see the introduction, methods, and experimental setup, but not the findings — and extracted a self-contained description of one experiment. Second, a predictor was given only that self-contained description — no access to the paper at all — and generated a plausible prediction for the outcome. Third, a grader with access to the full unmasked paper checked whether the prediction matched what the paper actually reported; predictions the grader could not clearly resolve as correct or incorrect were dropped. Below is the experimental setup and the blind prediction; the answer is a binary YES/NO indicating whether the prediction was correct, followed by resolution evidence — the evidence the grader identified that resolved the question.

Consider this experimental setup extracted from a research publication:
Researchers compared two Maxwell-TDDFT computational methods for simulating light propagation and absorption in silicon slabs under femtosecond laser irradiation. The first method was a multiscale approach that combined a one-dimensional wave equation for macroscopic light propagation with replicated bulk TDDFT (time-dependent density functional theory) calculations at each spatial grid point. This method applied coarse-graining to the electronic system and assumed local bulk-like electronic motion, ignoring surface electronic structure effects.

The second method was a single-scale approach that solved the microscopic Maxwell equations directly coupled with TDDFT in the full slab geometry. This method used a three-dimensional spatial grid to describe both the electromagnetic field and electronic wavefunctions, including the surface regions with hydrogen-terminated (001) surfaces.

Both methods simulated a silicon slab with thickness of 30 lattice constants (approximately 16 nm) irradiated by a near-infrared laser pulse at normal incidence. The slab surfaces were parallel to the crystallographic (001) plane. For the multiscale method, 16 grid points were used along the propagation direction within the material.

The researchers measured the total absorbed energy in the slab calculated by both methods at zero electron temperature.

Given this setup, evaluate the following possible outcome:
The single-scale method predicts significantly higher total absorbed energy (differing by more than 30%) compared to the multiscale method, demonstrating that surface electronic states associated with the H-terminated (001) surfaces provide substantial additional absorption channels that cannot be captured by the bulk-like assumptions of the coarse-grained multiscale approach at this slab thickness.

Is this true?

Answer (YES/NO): NO